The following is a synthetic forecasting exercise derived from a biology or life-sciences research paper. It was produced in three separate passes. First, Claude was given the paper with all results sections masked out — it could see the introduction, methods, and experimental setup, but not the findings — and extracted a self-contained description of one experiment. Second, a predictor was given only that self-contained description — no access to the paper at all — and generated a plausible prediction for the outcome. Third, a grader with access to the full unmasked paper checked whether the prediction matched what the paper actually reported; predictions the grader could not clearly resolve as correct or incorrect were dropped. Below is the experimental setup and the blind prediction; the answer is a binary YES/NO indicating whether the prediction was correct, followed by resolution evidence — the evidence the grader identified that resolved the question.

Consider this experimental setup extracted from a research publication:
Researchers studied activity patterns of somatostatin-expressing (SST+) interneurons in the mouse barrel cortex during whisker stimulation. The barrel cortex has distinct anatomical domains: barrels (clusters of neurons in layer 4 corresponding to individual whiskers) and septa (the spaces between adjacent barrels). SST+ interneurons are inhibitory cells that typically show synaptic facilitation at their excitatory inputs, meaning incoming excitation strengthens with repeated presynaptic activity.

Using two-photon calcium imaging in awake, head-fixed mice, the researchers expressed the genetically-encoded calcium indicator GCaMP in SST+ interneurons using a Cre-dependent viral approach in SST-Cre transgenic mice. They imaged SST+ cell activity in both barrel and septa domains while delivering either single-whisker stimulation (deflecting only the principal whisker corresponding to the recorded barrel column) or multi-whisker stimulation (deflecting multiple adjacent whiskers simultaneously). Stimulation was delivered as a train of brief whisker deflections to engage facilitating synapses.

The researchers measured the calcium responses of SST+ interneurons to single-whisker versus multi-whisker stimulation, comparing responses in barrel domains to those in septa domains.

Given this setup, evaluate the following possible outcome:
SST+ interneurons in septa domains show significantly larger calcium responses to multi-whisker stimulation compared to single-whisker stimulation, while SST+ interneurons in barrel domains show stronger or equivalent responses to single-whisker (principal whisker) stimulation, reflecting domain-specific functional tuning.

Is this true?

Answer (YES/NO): NO